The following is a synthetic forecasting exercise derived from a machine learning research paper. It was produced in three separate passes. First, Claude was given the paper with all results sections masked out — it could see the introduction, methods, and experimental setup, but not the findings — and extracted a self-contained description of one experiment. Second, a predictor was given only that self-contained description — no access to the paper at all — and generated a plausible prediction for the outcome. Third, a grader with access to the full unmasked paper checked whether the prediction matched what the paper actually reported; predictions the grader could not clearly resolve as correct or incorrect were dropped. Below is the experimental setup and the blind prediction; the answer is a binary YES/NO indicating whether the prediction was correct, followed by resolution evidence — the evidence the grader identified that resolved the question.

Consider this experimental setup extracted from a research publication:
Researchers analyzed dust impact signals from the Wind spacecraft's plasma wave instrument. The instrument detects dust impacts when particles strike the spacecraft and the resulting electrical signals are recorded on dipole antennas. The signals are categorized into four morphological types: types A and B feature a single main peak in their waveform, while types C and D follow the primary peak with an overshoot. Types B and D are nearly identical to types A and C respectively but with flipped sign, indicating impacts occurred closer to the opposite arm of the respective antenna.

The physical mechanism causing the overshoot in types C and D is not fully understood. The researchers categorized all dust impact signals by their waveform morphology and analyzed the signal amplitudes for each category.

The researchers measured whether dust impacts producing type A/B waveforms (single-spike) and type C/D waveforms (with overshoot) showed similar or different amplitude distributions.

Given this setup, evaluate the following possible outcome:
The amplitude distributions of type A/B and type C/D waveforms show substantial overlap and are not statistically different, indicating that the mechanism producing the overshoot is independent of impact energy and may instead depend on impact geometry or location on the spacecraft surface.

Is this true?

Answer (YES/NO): NO